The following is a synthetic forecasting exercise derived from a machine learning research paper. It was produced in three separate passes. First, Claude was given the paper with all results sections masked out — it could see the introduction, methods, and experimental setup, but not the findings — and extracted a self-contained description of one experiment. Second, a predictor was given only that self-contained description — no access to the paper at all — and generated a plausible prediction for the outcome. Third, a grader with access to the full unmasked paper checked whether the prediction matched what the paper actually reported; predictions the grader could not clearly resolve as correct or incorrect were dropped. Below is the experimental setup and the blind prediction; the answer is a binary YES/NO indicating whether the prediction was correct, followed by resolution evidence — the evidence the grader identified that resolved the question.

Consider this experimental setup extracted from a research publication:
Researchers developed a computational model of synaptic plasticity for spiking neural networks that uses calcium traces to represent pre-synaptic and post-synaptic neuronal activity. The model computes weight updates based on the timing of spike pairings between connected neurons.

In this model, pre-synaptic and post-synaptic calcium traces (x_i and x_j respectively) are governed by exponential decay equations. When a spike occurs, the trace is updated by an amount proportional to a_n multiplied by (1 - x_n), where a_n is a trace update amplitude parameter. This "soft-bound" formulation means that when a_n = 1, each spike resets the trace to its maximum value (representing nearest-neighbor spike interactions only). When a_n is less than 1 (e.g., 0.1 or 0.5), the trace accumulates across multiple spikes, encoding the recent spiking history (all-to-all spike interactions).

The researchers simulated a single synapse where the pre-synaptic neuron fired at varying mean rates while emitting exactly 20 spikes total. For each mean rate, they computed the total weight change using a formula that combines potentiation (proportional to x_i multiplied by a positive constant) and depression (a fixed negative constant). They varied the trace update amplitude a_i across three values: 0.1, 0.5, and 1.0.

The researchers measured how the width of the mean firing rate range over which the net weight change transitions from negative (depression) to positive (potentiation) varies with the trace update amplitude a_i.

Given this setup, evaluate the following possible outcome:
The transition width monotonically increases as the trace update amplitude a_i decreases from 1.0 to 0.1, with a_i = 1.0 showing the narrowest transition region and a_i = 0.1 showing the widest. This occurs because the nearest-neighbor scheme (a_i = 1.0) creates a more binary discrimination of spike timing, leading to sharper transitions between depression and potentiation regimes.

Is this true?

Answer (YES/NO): YES